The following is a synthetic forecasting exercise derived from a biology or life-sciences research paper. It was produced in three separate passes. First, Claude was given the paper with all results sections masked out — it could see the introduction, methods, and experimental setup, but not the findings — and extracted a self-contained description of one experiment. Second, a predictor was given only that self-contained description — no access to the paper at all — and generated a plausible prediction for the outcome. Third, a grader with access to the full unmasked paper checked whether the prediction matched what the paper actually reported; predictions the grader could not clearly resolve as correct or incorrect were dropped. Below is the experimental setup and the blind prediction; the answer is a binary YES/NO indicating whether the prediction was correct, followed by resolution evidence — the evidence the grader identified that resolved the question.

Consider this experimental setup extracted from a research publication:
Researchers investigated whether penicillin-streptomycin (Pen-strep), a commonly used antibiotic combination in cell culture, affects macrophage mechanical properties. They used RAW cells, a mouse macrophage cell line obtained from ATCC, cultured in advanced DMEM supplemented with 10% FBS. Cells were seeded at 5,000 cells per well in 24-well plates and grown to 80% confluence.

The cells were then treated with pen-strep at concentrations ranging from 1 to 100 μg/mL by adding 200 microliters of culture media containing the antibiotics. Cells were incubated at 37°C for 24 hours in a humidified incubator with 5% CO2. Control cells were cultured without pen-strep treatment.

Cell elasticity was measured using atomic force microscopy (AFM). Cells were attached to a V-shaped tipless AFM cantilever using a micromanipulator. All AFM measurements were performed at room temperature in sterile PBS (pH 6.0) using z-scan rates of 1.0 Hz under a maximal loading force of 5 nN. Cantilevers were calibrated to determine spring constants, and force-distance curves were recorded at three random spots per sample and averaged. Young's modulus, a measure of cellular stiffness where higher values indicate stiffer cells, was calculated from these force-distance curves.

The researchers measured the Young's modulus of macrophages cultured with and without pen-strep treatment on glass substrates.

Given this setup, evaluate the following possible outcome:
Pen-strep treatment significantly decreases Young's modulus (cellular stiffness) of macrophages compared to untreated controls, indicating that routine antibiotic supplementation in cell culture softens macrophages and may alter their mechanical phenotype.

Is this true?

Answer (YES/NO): NO